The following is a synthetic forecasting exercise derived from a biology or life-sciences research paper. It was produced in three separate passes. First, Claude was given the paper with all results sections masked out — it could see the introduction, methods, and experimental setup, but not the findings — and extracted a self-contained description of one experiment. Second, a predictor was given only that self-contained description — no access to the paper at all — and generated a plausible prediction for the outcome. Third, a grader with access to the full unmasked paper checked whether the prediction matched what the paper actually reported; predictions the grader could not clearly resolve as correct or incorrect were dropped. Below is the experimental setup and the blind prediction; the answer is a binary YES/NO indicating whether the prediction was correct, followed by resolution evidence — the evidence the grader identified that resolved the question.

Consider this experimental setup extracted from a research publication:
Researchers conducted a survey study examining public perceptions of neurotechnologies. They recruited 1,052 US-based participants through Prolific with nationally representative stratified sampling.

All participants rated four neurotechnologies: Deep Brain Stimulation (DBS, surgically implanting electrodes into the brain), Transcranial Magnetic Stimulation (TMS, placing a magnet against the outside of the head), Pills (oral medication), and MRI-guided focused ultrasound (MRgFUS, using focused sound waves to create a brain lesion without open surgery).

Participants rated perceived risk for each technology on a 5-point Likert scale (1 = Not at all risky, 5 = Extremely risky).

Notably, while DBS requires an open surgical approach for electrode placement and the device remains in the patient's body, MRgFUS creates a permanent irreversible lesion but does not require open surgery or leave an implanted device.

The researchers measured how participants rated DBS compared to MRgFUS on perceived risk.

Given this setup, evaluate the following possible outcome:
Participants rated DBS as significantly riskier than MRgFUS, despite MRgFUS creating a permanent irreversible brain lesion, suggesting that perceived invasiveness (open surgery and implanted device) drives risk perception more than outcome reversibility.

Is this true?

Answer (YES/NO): YES